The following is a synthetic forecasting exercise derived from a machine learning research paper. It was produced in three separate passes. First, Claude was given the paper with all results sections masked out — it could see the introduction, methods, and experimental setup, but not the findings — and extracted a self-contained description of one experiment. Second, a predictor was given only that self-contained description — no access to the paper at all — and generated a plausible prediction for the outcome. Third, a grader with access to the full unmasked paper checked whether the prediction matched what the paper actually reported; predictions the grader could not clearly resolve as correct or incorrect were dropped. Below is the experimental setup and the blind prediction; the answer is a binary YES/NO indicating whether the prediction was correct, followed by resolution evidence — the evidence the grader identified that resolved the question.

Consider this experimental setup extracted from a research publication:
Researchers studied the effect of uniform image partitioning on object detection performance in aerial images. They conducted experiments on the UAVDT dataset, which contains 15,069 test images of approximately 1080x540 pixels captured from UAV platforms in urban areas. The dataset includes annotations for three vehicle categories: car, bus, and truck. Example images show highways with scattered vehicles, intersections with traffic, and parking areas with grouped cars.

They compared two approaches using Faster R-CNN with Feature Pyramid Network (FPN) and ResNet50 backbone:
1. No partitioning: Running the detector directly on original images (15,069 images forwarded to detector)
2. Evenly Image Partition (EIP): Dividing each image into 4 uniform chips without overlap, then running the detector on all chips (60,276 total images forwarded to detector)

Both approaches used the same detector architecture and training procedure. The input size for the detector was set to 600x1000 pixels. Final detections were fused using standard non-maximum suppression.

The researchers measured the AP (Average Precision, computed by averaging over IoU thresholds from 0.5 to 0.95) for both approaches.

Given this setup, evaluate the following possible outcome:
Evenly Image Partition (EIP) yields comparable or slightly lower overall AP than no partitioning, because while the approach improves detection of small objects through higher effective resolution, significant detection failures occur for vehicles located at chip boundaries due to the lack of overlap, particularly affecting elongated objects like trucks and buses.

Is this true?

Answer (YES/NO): NO